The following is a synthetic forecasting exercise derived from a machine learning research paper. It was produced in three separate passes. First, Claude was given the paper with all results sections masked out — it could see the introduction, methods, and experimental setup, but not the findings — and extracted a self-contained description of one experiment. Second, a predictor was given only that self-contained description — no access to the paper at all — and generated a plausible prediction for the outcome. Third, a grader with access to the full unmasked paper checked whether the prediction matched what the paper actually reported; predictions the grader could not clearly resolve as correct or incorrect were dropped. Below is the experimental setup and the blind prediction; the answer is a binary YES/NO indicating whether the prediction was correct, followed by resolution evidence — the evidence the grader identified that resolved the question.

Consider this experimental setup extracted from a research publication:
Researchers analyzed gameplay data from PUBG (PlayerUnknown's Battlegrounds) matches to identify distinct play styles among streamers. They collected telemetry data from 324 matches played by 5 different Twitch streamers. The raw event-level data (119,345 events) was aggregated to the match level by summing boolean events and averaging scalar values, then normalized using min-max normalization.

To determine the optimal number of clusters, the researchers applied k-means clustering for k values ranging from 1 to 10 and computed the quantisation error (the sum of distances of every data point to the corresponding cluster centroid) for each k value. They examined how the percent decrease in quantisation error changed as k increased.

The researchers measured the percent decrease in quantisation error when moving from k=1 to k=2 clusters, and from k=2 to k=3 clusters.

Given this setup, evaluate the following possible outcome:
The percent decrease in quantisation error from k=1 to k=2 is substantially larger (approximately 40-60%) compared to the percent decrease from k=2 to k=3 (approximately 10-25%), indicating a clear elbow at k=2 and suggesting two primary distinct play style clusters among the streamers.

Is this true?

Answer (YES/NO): NO